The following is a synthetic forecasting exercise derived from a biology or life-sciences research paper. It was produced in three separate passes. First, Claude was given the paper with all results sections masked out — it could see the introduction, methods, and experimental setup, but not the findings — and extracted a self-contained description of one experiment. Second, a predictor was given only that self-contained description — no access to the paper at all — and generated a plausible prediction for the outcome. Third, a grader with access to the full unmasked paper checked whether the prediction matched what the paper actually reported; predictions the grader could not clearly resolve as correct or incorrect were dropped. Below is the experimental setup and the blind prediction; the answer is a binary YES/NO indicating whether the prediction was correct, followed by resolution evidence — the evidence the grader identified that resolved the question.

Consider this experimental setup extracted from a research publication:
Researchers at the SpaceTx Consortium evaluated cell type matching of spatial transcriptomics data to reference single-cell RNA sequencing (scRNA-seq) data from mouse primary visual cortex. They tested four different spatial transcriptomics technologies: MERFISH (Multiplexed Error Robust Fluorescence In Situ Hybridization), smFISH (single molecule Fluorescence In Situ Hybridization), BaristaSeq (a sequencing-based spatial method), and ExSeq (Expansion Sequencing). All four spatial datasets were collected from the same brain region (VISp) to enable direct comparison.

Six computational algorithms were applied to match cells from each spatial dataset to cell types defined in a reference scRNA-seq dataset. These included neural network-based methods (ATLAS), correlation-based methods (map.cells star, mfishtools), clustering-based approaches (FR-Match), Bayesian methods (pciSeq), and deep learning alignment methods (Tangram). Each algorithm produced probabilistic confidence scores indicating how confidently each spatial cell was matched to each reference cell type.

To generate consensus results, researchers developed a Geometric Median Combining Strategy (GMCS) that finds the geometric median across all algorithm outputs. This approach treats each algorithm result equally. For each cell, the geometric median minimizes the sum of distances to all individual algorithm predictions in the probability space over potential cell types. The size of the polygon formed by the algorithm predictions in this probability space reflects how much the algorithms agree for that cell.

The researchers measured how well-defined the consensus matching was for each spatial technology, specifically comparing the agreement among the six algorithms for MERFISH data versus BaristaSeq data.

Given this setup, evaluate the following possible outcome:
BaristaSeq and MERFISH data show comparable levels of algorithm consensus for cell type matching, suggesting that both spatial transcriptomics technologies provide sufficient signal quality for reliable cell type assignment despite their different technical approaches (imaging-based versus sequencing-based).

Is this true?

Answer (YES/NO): NO